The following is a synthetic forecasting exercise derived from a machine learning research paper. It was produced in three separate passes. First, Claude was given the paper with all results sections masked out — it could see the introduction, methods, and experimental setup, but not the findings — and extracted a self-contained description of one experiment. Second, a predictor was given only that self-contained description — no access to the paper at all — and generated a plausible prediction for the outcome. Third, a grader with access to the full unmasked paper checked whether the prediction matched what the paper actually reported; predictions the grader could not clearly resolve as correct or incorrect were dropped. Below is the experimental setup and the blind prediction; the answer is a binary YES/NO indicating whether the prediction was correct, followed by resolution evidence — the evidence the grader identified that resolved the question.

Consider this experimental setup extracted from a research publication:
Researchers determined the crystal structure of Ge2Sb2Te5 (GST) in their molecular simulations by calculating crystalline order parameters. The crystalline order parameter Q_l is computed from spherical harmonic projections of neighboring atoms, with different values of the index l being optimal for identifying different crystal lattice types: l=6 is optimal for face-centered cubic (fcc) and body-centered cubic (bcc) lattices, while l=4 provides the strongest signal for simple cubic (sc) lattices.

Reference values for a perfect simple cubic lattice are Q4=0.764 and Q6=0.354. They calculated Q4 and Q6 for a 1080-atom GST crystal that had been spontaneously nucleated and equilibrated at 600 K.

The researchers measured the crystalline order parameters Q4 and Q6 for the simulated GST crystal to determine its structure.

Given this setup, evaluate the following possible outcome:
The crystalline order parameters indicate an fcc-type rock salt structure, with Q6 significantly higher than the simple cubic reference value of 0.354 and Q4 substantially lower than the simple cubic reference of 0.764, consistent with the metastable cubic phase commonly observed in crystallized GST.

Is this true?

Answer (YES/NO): NO